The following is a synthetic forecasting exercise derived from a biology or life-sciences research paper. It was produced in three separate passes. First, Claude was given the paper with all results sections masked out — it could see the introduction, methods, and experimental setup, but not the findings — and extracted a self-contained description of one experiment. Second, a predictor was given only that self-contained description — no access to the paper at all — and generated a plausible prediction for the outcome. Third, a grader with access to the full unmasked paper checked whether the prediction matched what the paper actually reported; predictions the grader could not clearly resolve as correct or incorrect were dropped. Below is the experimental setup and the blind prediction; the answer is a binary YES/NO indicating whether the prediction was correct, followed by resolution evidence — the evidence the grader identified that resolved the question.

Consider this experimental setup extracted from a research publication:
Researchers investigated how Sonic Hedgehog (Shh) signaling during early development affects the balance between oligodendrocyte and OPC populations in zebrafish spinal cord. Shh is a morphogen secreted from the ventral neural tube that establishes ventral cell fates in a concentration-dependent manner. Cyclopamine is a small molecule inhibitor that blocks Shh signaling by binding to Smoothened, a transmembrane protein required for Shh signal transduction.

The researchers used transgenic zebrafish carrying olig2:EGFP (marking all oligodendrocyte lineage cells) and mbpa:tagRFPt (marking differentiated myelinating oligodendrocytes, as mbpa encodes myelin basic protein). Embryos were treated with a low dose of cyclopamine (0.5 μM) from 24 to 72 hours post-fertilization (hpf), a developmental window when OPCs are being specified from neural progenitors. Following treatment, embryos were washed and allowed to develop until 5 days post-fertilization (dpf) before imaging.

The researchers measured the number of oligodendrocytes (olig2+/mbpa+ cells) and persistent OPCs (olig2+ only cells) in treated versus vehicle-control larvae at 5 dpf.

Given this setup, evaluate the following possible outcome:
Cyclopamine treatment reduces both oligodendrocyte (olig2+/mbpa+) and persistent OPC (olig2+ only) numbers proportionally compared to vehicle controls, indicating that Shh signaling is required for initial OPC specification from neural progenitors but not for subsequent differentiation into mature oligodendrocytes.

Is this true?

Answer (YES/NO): NO